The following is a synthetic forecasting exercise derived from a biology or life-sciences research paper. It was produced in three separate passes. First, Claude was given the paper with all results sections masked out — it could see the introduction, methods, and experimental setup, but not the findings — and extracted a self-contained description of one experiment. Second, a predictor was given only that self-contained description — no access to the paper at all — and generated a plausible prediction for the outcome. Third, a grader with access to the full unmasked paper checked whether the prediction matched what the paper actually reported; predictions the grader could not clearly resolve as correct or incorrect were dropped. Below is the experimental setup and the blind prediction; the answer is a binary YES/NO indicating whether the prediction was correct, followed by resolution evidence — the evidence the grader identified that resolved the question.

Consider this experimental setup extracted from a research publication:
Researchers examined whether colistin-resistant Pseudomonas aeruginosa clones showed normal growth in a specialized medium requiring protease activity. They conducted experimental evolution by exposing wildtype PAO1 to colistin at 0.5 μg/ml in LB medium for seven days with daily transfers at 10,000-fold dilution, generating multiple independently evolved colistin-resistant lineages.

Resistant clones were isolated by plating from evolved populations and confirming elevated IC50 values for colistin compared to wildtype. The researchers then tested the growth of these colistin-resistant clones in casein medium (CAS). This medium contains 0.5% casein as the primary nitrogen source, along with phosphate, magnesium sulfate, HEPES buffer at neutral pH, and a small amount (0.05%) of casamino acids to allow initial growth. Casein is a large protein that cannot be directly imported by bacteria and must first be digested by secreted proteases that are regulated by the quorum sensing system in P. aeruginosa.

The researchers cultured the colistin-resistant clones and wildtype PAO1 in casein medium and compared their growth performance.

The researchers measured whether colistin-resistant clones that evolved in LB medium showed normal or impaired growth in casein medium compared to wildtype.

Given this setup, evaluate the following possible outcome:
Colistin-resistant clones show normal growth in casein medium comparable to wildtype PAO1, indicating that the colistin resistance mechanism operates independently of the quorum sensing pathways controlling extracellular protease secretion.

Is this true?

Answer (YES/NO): NO